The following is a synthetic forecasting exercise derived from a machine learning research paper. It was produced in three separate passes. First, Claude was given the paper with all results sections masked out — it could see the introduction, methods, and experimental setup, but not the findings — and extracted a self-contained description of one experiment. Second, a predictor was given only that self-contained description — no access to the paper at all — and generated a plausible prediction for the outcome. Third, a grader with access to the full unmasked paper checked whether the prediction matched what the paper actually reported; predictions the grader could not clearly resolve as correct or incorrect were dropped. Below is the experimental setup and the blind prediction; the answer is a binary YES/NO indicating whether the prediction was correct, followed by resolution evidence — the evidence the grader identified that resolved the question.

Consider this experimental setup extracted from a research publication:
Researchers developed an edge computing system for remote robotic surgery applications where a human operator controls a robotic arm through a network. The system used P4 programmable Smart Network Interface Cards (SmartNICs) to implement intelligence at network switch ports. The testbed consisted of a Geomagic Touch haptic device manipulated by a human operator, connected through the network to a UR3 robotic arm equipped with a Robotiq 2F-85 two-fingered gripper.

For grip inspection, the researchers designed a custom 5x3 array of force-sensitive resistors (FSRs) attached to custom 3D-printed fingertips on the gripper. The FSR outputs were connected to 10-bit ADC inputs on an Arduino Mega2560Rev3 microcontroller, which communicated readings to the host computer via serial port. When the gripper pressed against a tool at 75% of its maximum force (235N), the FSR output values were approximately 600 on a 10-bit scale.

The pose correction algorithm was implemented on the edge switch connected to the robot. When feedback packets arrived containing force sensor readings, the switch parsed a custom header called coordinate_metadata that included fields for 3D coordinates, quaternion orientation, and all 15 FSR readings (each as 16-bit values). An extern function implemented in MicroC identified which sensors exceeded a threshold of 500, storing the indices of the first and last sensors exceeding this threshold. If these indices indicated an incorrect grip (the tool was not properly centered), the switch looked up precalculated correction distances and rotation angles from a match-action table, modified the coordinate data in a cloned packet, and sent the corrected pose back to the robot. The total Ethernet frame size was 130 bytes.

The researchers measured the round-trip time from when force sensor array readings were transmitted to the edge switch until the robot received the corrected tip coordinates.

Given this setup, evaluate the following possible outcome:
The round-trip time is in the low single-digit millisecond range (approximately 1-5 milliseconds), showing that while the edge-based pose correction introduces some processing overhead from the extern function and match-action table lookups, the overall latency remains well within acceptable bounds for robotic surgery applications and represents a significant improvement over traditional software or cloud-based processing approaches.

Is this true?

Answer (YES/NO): NO